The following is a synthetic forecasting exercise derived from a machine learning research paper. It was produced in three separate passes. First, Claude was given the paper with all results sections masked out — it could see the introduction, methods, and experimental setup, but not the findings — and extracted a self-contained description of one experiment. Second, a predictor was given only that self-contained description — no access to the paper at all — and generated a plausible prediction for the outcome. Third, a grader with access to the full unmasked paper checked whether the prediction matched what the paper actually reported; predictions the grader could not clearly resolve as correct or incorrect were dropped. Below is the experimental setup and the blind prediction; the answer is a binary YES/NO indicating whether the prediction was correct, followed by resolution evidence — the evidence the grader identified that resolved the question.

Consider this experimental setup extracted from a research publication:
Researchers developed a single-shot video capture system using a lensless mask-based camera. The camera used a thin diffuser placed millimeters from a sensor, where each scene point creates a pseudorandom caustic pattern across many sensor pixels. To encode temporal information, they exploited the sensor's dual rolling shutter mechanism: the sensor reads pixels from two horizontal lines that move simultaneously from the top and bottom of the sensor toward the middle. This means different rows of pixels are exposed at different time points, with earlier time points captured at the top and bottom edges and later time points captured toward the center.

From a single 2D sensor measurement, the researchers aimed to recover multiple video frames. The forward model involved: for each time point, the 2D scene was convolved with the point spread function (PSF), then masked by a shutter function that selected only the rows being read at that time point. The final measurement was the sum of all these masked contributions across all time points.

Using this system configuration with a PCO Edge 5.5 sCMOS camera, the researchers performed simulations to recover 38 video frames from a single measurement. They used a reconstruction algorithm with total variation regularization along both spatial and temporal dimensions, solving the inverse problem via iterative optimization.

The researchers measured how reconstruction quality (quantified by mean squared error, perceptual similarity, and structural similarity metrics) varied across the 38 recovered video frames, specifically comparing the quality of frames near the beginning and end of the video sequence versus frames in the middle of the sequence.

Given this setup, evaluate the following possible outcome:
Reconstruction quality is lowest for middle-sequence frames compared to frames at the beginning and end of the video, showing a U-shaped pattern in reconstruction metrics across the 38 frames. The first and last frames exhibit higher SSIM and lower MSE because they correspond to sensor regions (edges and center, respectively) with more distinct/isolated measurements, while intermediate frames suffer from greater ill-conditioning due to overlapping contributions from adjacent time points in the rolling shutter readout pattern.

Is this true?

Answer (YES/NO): NO